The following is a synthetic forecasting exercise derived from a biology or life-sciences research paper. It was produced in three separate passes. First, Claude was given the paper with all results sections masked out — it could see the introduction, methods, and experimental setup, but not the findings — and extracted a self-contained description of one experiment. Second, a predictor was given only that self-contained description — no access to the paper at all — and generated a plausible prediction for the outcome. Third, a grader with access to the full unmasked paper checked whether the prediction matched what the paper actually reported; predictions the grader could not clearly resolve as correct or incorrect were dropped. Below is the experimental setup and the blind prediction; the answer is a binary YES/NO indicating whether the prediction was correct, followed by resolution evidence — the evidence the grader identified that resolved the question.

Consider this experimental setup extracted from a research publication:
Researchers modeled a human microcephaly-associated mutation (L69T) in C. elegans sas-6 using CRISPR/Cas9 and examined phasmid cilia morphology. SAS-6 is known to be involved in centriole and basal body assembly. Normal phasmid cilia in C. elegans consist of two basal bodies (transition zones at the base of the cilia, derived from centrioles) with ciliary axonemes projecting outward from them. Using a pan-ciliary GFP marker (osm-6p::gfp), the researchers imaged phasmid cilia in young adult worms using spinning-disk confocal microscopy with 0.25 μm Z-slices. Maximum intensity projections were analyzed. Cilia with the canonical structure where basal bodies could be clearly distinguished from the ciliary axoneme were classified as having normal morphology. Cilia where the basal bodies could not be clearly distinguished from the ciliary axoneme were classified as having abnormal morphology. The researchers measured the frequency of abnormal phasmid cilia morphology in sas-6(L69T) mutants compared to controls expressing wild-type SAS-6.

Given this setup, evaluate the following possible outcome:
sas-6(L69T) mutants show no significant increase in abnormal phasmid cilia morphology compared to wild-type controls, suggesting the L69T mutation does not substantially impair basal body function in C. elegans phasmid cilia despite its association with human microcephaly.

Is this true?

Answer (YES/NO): NO